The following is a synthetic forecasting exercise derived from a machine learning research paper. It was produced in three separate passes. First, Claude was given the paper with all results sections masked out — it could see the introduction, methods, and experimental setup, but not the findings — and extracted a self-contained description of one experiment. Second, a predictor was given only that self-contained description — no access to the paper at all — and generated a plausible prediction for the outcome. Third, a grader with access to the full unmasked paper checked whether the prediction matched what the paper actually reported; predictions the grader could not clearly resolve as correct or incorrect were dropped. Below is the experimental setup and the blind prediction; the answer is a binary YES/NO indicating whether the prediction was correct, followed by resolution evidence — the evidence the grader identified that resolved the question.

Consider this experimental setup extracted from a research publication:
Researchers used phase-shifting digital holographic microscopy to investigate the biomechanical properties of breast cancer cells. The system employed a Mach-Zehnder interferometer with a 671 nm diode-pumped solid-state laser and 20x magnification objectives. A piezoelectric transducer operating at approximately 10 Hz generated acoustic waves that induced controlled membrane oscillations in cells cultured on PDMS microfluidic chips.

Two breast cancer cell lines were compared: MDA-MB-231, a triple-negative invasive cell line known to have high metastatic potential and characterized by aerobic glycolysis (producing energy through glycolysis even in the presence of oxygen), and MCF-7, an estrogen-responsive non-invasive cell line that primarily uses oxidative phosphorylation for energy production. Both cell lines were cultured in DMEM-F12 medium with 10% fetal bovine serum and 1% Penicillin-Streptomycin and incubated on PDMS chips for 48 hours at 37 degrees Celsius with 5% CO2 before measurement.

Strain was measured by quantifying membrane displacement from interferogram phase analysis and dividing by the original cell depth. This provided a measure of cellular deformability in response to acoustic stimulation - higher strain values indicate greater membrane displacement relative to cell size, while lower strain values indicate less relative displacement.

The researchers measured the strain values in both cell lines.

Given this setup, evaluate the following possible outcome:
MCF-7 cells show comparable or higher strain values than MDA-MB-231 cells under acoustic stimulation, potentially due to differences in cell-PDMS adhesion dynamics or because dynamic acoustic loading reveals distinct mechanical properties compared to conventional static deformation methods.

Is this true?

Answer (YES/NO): NO